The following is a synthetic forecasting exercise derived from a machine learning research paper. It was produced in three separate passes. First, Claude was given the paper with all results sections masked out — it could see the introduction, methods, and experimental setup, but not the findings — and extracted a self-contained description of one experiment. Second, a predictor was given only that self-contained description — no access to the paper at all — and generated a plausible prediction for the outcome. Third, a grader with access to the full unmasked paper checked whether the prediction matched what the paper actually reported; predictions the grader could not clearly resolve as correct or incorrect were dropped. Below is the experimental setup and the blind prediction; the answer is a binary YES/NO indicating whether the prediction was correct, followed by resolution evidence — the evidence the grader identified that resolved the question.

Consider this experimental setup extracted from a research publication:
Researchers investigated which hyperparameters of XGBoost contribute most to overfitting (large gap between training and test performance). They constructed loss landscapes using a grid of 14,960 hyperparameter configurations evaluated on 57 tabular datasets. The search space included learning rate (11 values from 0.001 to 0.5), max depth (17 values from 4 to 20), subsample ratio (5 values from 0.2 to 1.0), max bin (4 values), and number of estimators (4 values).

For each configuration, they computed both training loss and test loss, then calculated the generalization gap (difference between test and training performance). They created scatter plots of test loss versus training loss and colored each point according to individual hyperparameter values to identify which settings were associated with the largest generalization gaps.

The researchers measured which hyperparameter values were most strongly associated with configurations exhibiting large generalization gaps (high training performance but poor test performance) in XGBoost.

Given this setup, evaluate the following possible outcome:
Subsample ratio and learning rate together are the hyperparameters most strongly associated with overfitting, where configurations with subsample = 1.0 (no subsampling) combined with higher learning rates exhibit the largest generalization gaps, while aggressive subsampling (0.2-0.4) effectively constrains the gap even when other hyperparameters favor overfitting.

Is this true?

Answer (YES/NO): NO